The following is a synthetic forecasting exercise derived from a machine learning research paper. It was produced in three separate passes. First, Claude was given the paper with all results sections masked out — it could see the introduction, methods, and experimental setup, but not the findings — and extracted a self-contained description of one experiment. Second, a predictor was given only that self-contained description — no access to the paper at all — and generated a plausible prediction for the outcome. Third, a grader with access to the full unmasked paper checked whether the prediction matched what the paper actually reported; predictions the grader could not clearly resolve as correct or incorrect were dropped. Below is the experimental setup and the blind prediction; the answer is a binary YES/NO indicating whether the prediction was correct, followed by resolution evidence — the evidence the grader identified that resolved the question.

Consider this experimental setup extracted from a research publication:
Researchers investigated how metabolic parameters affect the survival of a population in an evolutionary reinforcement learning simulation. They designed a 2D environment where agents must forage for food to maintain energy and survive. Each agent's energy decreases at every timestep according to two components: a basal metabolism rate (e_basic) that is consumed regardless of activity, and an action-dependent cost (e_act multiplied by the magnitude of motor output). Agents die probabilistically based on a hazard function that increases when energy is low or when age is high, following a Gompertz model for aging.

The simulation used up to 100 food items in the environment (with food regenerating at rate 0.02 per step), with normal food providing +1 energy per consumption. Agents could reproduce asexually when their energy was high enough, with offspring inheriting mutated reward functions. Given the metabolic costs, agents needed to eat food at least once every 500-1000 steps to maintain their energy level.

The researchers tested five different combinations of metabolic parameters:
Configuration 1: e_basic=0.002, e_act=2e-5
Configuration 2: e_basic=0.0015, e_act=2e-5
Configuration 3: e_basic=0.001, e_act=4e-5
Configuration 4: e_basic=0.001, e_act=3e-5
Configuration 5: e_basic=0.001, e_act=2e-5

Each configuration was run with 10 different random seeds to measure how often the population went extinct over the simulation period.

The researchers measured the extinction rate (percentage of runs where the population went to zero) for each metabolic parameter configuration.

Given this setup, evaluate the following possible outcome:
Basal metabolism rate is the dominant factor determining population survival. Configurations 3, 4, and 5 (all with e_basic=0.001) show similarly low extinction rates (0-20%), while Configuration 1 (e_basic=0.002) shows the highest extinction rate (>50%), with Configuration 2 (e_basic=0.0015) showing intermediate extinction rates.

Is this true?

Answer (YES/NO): NO